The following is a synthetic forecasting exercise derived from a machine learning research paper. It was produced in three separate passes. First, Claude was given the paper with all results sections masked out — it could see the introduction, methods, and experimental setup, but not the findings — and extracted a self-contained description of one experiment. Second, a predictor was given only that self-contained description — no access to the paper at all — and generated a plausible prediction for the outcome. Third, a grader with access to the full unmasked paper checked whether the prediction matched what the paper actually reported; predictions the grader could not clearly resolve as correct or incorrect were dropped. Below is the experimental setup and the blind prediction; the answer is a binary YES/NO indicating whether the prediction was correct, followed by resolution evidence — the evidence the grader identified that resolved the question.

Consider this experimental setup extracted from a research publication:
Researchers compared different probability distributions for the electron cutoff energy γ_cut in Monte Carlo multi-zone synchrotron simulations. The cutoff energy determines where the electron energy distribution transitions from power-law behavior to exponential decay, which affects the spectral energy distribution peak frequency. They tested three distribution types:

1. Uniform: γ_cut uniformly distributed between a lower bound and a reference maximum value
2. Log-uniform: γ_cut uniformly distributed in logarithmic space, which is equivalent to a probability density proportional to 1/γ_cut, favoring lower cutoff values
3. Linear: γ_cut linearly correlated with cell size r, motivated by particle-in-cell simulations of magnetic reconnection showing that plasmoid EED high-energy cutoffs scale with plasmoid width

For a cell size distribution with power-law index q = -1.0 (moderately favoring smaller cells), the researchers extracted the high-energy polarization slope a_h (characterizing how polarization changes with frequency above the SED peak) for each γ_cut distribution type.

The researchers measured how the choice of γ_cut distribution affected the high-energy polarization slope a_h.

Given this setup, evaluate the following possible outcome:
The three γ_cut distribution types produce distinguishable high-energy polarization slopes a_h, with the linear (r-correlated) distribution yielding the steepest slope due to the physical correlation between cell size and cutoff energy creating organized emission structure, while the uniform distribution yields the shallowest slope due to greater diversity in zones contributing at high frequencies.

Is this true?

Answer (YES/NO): NO